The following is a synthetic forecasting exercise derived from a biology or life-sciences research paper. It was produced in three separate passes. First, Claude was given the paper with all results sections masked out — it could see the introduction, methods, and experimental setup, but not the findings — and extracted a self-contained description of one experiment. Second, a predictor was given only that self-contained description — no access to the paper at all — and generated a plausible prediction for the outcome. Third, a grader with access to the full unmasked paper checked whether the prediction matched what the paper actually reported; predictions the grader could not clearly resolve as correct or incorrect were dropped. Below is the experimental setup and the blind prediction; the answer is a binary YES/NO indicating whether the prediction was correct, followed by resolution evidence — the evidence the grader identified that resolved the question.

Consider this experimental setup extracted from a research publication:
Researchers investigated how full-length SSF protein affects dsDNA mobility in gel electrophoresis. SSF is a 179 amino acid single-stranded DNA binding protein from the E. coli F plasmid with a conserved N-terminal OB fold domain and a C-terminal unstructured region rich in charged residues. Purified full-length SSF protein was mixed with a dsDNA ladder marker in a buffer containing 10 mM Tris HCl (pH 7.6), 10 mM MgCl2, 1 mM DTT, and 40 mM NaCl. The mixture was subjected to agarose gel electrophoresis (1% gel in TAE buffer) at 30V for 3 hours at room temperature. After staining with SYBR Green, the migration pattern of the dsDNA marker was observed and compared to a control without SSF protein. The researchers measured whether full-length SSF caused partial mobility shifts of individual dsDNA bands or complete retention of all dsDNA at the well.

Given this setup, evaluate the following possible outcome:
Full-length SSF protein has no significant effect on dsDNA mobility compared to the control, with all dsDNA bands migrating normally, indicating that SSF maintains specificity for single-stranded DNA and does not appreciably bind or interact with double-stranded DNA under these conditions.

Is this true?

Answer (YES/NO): NO